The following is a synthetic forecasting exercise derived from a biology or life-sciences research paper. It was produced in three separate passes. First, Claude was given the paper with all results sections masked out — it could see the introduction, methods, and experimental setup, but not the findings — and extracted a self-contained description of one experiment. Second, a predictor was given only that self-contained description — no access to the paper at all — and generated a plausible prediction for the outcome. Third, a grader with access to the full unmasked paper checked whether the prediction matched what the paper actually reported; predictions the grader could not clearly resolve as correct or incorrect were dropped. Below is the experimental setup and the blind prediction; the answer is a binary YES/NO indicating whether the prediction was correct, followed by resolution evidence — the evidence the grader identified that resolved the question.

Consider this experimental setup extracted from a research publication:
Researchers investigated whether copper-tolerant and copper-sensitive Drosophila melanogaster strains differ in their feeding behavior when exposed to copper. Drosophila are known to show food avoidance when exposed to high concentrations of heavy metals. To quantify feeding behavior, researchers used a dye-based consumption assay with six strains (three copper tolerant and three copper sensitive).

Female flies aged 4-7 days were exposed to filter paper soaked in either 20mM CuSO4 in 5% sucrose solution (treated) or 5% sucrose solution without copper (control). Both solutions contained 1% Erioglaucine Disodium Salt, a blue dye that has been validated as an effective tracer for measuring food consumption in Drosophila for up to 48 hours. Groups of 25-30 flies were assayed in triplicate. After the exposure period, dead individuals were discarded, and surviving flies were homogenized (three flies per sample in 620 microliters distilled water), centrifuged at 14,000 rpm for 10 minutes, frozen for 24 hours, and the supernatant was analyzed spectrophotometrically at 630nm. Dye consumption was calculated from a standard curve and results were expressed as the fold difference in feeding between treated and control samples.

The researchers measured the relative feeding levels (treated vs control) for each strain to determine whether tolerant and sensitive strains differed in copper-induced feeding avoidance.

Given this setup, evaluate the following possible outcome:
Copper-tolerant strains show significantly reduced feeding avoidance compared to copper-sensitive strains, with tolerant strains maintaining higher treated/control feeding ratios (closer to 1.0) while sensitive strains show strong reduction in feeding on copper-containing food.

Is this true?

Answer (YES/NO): NO